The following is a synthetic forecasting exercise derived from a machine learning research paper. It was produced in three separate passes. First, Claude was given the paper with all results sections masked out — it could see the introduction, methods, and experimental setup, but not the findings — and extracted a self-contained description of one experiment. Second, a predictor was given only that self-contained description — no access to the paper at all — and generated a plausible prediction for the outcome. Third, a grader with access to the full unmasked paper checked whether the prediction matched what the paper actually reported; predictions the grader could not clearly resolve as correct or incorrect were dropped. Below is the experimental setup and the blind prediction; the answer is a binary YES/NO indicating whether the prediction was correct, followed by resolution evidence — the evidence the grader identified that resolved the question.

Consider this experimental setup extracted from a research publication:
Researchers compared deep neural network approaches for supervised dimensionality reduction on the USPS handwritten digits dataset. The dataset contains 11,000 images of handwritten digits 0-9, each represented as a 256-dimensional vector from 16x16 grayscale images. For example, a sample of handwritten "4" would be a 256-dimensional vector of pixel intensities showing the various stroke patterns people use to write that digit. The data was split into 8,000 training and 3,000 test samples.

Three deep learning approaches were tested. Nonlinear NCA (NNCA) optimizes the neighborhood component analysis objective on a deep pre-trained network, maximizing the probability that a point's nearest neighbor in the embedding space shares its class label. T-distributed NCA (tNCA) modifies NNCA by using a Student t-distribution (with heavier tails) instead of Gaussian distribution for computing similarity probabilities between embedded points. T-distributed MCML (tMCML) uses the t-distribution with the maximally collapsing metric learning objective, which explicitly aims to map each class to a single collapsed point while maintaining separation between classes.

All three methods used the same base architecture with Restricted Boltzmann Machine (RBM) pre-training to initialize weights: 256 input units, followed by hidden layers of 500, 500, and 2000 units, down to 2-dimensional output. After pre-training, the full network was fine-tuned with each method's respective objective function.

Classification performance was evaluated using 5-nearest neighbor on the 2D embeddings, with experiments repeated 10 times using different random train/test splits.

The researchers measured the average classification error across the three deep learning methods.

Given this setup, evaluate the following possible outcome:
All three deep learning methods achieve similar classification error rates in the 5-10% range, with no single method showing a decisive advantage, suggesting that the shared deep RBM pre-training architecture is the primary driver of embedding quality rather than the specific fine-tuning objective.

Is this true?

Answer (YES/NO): NO